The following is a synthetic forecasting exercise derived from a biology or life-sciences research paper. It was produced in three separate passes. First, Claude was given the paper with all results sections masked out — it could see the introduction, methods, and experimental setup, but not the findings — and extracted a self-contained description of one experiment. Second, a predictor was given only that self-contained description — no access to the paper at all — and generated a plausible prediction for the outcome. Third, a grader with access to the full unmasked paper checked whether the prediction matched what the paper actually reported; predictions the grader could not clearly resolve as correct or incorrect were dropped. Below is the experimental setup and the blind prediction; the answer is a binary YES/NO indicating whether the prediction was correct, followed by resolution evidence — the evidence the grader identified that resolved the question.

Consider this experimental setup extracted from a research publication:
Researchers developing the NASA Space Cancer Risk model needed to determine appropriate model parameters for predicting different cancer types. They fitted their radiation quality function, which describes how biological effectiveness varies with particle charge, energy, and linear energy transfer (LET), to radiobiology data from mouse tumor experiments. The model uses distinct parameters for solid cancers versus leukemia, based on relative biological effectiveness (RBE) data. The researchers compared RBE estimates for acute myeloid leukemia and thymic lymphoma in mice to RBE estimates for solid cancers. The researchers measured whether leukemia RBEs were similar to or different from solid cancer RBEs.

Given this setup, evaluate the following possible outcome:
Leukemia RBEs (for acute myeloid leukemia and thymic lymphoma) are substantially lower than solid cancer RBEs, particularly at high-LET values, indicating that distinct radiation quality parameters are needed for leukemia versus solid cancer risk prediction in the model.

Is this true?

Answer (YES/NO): YES